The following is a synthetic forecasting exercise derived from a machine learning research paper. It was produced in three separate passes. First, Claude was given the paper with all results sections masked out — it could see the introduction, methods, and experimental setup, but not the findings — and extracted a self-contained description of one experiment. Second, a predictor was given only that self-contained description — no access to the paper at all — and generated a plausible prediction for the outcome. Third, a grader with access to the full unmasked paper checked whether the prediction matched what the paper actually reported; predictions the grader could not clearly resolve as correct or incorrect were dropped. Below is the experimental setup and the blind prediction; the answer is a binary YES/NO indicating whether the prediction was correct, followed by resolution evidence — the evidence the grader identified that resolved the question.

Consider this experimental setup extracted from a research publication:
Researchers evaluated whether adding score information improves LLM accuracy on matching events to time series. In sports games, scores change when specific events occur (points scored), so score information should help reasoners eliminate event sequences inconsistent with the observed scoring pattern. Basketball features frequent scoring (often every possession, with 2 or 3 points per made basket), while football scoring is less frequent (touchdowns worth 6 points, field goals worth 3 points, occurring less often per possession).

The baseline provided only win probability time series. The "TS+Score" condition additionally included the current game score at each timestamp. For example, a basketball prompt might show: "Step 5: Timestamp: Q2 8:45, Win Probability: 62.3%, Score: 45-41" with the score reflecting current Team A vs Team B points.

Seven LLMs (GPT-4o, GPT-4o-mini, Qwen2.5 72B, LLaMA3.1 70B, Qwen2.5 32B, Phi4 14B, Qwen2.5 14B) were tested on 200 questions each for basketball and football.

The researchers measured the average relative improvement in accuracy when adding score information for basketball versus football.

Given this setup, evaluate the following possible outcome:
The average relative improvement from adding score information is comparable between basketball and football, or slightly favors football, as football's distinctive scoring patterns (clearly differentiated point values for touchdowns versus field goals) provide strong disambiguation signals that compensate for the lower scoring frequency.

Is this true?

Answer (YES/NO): NO